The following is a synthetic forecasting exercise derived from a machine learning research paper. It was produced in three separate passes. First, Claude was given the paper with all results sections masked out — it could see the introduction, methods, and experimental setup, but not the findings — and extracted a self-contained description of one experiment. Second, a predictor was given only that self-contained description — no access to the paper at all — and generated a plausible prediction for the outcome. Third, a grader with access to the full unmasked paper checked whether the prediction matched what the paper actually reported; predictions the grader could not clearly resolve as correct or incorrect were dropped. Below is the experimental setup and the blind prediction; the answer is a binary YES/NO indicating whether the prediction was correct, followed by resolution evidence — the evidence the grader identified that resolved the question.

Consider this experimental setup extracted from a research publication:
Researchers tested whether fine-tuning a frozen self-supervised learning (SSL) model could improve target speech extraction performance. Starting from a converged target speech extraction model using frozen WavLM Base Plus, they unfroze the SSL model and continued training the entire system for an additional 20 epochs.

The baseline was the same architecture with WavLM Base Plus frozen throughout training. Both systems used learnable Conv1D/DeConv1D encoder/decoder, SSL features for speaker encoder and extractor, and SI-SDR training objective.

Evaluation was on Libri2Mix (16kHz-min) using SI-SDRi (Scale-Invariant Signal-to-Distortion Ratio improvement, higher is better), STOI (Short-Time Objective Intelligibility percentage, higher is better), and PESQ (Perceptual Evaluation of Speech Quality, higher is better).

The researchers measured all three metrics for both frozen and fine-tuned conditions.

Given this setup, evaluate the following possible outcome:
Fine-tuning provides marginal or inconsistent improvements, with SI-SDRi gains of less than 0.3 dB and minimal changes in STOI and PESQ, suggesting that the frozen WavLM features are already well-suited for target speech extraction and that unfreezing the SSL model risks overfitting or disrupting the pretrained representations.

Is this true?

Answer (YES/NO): NO